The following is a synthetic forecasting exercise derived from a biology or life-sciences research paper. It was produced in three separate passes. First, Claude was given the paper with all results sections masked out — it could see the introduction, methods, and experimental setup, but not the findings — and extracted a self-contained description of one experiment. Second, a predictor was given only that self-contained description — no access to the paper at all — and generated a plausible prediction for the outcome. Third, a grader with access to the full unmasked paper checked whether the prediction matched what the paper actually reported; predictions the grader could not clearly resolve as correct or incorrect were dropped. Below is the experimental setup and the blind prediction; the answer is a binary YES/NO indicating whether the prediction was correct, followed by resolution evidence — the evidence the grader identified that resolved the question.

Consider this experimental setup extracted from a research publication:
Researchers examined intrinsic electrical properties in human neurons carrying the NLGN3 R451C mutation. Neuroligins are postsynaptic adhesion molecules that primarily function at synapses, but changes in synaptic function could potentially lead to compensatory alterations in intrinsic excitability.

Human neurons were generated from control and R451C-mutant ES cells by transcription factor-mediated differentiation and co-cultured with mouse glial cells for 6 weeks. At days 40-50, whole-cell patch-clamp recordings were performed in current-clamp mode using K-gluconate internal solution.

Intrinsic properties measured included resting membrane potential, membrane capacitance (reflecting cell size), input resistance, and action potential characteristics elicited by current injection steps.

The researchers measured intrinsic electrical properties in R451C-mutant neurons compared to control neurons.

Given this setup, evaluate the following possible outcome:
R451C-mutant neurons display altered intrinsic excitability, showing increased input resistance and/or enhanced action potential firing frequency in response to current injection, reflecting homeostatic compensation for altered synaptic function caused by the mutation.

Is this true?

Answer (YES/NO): NO